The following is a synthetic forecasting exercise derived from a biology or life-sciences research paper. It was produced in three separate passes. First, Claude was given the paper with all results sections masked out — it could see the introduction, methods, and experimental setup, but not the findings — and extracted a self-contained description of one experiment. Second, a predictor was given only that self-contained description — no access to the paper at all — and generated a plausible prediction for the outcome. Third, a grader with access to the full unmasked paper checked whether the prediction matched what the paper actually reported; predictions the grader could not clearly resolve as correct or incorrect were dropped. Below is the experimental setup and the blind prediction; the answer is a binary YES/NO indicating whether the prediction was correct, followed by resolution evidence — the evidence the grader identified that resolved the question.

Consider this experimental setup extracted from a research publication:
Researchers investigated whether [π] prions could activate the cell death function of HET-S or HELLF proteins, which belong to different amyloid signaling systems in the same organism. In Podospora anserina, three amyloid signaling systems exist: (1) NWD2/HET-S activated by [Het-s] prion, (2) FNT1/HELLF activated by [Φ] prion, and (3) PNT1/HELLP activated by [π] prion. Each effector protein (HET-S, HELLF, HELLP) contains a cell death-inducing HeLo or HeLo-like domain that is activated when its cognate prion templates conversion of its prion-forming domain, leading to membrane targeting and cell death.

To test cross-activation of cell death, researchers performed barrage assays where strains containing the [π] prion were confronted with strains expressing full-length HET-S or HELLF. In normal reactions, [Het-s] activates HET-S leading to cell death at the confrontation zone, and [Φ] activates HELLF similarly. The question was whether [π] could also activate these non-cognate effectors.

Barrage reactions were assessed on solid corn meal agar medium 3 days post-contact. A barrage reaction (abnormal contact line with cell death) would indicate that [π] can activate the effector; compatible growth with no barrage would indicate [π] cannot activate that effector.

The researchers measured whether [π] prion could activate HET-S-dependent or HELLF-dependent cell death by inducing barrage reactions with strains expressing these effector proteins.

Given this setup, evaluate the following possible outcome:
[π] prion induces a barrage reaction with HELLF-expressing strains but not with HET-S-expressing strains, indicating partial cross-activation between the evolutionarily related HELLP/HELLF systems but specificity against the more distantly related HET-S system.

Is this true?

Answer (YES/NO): NO